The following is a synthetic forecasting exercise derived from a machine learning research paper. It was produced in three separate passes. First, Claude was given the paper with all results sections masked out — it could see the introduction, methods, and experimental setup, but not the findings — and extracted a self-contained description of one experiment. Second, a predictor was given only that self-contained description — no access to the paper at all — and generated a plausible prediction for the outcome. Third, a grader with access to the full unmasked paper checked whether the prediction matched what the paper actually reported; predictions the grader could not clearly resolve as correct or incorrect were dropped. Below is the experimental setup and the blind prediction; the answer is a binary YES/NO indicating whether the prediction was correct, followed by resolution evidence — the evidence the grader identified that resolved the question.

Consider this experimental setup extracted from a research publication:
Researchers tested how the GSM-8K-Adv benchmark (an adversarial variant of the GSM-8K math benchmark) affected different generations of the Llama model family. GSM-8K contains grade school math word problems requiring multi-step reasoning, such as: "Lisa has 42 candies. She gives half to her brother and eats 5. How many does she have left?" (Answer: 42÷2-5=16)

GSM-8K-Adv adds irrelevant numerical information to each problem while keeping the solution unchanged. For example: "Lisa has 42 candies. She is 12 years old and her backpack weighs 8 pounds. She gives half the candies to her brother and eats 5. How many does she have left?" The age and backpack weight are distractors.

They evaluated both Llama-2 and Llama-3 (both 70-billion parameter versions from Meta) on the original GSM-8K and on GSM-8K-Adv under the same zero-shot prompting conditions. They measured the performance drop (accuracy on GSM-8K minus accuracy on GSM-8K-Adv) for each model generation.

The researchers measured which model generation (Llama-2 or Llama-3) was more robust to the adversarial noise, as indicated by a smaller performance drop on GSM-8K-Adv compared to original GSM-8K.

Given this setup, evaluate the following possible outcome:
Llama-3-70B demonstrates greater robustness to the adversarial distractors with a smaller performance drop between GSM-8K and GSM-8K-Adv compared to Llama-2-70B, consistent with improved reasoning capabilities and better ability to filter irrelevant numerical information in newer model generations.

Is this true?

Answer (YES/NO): YES